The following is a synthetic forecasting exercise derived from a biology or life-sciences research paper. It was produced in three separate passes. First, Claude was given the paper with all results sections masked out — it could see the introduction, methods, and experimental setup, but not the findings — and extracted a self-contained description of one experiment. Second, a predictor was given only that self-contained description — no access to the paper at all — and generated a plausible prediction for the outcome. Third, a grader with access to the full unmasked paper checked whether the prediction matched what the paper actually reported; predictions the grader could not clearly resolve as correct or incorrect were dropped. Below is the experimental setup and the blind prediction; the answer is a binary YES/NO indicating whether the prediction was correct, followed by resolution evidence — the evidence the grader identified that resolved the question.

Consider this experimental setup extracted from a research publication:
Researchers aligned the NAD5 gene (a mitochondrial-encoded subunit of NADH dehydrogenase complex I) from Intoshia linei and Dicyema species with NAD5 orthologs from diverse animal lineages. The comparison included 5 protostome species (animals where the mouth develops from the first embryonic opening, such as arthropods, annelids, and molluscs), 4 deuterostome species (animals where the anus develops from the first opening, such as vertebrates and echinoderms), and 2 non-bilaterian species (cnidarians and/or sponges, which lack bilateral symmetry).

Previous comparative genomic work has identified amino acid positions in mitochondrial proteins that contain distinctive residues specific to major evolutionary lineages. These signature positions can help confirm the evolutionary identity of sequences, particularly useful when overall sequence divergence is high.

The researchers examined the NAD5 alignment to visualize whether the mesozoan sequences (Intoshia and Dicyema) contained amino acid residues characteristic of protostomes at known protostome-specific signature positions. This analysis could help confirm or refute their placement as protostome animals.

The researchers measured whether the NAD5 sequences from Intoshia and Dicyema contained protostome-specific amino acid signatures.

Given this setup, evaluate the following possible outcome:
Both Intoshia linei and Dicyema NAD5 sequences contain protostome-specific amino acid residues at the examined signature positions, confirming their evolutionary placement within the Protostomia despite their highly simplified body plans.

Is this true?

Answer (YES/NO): YES